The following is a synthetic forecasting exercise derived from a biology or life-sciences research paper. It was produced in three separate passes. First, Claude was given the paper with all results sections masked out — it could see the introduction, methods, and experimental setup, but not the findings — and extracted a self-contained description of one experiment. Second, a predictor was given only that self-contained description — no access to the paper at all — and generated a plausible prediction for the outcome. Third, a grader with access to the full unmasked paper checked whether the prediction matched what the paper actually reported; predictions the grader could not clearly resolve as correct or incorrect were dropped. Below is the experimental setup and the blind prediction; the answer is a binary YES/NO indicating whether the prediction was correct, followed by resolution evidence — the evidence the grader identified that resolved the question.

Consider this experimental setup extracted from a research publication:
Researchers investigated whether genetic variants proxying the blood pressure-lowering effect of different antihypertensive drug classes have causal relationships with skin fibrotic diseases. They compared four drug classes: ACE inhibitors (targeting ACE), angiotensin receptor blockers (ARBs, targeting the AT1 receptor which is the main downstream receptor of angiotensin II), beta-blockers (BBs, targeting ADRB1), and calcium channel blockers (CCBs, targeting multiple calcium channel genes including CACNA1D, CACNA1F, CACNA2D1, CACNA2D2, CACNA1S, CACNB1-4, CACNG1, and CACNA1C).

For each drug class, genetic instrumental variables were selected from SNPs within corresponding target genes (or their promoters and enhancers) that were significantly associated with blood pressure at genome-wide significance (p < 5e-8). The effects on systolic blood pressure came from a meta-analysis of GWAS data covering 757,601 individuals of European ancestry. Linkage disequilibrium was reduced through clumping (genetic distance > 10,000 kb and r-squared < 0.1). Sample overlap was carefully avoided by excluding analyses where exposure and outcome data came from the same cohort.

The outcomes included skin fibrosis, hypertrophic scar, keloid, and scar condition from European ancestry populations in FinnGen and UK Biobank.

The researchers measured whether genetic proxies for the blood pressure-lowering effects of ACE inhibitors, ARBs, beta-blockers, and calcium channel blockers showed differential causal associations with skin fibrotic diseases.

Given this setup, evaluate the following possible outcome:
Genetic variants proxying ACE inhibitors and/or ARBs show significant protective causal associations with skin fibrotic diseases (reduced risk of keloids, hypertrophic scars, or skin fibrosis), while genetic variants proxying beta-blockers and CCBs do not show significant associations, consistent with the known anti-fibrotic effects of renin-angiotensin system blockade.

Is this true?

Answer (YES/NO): NO